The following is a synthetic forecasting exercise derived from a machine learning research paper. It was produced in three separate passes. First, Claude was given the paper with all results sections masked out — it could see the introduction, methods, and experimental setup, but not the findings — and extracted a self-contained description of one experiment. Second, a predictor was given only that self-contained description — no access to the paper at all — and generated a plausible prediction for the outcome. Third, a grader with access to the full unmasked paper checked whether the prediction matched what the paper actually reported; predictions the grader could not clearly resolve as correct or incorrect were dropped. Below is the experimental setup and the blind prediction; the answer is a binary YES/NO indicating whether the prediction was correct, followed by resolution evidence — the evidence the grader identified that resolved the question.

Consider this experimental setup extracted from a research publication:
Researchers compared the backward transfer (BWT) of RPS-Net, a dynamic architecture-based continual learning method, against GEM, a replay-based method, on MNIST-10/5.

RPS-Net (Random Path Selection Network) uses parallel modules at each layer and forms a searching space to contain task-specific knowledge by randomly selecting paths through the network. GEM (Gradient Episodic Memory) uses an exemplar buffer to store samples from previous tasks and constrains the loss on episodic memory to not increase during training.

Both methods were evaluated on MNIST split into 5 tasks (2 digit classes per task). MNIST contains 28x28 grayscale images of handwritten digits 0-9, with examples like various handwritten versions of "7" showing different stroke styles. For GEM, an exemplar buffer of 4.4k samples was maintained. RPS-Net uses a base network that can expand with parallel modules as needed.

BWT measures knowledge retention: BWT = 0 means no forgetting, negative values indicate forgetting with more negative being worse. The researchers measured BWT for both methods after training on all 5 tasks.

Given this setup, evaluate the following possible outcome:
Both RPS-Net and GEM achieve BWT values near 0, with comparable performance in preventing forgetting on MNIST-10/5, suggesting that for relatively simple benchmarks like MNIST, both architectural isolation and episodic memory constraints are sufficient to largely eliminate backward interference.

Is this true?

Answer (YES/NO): YES